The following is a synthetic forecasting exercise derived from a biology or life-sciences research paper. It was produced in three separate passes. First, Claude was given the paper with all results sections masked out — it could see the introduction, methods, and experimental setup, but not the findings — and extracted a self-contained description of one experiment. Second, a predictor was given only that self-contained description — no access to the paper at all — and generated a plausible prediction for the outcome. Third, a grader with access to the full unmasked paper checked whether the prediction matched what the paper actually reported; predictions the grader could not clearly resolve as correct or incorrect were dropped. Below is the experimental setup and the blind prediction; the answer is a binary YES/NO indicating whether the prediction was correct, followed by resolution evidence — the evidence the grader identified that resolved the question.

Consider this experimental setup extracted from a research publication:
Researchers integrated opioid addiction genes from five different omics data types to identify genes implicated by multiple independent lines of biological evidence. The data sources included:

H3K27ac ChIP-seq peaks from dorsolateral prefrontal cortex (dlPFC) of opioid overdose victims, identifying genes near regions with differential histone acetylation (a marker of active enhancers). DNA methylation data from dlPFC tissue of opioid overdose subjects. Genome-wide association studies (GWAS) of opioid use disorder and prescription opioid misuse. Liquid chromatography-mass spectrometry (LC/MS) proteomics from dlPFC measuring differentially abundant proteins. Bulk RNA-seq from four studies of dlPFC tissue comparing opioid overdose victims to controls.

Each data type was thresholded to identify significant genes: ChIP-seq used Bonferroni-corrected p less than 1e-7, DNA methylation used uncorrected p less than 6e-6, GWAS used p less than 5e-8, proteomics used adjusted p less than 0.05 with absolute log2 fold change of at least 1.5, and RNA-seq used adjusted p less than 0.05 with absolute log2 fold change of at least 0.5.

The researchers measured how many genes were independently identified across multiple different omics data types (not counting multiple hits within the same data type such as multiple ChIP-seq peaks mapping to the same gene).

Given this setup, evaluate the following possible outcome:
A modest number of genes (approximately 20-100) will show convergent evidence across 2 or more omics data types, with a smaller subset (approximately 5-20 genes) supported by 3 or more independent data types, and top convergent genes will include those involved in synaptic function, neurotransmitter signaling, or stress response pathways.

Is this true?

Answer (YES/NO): NO